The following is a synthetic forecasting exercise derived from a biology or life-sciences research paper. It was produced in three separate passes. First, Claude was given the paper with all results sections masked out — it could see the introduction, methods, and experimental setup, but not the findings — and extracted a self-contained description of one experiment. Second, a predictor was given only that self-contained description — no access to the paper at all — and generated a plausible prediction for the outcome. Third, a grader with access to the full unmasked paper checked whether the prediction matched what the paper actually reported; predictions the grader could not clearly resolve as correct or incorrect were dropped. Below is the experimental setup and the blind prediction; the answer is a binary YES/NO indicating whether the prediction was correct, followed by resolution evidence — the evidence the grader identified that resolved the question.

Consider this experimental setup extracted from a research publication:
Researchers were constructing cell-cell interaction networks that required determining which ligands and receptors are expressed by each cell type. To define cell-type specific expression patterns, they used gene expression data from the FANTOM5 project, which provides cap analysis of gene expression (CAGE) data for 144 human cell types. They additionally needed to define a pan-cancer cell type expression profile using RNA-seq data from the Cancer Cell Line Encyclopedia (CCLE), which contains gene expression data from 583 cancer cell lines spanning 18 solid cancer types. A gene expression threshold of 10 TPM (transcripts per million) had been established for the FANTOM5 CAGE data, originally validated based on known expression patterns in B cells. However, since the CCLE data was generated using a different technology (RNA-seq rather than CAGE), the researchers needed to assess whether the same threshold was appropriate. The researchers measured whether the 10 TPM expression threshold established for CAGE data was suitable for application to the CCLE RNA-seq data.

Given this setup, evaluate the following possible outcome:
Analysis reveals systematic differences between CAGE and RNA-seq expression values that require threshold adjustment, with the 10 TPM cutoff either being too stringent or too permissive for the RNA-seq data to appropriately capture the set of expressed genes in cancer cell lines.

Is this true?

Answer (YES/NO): NO